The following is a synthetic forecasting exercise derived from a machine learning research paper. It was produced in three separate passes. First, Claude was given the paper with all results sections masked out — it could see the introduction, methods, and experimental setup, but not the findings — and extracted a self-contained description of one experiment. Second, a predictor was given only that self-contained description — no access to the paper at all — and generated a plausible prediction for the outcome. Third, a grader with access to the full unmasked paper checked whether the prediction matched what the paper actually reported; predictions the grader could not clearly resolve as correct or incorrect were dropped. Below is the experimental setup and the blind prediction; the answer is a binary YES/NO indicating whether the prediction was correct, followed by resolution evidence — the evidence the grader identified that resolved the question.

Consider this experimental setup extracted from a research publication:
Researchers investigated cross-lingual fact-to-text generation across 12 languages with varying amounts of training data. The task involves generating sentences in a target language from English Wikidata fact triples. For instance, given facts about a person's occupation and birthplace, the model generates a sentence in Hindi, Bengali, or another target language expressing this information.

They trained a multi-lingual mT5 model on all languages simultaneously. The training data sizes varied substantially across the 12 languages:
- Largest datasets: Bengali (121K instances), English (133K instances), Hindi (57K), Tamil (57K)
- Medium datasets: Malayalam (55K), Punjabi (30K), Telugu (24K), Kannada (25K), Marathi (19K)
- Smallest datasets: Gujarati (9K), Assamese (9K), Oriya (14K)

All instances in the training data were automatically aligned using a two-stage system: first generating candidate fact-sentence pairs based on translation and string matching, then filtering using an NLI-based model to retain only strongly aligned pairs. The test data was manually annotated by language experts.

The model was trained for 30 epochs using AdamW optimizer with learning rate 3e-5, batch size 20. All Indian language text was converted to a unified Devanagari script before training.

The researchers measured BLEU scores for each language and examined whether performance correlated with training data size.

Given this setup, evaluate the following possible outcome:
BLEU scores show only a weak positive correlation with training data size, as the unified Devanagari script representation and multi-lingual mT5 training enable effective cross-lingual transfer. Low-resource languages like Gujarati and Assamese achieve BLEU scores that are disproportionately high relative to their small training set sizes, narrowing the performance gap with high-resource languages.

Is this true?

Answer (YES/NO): NO